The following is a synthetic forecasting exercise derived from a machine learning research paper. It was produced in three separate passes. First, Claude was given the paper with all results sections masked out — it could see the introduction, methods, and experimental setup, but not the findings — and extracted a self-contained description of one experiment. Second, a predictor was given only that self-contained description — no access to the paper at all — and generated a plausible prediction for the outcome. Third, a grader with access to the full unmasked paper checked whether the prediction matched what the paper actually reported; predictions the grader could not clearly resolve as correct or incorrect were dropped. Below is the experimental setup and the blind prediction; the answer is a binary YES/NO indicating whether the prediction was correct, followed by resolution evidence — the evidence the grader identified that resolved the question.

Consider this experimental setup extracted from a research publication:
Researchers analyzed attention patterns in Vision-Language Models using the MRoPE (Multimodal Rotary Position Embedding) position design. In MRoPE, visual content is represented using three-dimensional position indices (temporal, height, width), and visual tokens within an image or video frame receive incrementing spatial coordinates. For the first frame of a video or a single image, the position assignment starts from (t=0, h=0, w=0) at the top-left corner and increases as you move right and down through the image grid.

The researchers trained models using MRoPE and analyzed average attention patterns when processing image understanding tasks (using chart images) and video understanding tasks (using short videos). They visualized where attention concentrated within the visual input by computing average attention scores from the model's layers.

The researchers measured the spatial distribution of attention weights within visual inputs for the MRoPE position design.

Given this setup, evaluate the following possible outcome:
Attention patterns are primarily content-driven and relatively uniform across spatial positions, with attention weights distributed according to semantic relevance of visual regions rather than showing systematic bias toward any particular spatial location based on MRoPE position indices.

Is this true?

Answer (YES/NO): NO